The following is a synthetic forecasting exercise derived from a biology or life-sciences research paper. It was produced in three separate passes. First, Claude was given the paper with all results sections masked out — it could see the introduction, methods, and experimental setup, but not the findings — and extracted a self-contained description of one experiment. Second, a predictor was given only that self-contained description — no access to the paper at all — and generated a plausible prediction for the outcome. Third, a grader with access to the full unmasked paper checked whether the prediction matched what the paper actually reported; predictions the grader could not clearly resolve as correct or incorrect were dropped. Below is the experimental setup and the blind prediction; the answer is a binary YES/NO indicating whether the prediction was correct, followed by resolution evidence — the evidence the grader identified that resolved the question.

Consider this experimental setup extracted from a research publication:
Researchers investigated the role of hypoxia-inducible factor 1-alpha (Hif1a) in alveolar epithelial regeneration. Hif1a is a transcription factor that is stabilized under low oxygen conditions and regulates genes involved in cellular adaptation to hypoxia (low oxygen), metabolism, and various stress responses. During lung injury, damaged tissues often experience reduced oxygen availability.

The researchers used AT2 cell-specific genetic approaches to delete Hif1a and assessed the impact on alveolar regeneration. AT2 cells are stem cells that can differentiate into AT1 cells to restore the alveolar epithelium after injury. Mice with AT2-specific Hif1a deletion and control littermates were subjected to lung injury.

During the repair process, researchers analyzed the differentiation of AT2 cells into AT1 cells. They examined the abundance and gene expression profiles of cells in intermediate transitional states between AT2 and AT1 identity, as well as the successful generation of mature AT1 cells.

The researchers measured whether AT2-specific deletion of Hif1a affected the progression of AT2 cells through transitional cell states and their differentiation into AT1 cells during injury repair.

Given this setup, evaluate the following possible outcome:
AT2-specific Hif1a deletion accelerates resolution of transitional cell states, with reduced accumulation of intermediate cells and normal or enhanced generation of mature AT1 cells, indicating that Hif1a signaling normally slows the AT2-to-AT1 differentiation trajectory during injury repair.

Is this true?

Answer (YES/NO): NO